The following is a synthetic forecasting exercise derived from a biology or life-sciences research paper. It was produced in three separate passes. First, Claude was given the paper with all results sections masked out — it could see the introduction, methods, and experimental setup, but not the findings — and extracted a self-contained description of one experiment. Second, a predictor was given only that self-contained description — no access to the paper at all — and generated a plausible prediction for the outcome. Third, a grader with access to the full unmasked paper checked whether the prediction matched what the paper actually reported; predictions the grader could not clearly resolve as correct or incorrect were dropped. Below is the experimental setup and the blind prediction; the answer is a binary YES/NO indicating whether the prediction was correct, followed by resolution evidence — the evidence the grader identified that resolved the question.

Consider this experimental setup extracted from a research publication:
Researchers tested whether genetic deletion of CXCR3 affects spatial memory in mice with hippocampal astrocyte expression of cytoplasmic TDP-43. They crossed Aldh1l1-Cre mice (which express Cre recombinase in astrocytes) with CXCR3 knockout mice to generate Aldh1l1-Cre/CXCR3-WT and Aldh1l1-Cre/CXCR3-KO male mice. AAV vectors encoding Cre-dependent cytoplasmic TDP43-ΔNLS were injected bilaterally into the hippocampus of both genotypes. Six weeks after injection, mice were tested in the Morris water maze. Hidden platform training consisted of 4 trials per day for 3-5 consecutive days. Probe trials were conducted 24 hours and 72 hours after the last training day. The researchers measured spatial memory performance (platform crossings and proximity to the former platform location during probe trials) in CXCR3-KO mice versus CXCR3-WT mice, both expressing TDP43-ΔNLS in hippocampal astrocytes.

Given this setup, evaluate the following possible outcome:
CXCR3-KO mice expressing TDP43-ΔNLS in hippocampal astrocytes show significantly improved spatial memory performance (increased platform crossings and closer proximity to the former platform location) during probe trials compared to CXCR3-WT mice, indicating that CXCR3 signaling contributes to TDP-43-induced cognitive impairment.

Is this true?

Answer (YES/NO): NO